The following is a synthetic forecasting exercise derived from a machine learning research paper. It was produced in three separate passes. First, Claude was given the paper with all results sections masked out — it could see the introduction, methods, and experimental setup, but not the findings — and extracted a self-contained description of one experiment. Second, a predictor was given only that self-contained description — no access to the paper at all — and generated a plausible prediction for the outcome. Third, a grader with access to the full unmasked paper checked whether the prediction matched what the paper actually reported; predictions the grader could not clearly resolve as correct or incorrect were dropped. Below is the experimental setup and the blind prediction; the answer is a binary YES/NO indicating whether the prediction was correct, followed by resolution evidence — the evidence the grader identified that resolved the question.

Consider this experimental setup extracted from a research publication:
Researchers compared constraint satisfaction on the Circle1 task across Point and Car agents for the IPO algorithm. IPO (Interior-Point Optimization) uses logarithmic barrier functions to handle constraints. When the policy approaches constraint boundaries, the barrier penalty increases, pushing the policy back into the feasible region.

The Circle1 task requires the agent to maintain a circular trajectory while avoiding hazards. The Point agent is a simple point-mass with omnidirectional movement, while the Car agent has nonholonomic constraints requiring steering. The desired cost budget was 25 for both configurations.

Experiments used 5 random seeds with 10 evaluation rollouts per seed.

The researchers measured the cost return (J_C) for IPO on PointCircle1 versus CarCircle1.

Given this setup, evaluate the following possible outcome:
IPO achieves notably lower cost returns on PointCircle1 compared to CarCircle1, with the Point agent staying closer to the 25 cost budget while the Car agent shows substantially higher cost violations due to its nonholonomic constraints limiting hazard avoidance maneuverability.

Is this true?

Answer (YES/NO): NO